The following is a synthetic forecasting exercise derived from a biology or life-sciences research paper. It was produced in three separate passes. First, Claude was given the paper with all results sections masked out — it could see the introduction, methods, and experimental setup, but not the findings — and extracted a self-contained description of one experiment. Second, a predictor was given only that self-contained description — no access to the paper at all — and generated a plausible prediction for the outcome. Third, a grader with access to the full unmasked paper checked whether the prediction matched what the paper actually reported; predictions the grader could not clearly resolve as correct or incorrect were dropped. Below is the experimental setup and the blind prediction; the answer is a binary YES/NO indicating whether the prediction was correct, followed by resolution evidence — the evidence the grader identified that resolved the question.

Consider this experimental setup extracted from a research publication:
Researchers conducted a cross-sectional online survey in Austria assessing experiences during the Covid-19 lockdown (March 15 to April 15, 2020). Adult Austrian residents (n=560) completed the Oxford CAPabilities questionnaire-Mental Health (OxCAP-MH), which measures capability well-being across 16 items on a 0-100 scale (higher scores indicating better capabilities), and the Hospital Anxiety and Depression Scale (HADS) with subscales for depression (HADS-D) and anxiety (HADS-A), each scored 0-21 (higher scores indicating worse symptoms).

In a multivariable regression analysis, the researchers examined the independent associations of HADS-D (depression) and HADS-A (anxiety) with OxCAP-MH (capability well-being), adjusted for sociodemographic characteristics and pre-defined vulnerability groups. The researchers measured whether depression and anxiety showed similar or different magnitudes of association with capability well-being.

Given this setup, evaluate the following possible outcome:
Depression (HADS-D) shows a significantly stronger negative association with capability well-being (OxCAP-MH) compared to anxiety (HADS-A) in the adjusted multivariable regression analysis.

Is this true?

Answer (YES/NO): NO